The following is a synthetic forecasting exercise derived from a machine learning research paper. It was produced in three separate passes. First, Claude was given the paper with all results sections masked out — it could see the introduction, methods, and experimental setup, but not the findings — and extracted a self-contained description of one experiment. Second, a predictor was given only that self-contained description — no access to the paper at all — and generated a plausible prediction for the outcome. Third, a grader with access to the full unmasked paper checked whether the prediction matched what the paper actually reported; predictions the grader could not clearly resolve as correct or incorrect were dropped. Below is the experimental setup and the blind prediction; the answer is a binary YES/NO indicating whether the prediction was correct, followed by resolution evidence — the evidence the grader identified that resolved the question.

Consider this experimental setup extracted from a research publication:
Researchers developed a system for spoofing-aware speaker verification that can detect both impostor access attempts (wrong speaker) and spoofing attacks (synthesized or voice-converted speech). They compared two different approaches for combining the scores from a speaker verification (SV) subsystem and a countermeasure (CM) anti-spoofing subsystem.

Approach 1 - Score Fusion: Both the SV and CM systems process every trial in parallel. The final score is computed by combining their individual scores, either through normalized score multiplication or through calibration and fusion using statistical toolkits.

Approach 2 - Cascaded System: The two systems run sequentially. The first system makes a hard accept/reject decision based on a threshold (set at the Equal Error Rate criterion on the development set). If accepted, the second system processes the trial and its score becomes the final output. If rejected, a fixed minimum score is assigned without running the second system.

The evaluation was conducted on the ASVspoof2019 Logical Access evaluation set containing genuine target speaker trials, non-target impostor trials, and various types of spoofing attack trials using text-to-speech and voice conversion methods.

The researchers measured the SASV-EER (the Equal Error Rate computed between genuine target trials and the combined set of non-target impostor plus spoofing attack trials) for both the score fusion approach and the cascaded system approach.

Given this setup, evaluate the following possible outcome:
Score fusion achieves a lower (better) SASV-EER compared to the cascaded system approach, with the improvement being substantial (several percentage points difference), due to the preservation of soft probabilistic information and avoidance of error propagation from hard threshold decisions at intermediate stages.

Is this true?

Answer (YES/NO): NO